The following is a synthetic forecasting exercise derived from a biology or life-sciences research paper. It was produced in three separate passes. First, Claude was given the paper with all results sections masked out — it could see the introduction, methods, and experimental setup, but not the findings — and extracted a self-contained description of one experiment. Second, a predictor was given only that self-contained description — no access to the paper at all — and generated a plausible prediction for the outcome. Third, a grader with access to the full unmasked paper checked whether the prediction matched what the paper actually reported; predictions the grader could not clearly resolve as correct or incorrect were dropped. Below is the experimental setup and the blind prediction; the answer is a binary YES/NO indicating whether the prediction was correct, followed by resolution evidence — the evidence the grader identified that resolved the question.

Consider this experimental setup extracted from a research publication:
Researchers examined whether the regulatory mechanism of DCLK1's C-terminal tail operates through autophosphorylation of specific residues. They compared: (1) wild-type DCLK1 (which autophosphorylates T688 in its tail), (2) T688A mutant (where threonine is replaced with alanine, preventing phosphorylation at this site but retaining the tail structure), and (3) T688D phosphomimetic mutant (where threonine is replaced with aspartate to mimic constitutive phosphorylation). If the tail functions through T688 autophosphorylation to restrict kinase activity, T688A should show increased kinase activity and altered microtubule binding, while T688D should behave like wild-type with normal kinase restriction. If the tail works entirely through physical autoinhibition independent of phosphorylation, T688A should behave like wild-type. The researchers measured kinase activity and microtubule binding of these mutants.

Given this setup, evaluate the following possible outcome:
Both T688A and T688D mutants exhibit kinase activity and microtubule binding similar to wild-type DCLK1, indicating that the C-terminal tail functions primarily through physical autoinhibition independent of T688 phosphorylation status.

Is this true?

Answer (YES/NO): NO